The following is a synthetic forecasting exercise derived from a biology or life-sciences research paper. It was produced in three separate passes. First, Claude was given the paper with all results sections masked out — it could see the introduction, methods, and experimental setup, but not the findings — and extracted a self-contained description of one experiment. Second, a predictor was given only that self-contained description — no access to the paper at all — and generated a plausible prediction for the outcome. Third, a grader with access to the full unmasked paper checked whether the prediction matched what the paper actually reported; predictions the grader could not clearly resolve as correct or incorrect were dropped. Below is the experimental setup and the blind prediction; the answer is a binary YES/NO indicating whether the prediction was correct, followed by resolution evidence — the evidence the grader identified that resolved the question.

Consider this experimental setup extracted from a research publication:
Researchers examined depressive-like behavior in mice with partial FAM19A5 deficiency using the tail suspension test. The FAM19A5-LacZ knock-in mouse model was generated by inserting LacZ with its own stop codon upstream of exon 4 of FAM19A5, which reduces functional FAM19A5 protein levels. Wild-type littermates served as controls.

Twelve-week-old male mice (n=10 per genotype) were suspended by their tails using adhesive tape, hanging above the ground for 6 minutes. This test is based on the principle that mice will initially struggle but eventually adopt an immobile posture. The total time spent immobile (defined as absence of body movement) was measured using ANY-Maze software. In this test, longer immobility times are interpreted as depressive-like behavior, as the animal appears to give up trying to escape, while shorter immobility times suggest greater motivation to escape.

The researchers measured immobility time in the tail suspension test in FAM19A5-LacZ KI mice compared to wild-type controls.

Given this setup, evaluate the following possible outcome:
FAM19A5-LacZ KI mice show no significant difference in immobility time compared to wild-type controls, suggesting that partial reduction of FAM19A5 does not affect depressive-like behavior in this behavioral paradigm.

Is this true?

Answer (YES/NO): YES